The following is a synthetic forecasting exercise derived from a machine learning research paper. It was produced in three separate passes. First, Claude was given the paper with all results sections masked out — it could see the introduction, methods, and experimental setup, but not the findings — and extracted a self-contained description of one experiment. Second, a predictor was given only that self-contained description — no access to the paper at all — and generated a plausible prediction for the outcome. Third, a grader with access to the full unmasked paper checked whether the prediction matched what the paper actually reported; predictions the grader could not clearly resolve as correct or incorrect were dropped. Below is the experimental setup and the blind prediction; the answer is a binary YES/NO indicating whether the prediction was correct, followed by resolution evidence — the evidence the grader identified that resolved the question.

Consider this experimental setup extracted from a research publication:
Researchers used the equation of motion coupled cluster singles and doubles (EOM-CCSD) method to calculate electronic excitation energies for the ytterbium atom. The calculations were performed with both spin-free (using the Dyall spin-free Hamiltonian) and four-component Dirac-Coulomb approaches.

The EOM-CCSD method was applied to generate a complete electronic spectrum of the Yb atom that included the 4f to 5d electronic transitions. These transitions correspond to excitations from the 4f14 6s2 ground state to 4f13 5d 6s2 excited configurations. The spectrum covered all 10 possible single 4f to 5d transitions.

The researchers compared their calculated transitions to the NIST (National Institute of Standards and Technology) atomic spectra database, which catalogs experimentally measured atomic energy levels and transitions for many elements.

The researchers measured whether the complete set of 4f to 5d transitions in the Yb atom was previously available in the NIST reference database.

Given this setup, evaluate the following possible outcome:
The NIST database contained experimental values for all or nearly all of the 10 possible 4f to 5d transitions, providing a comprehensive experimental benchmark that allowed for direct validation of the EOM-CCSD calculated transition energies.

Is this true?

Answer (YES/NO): NO